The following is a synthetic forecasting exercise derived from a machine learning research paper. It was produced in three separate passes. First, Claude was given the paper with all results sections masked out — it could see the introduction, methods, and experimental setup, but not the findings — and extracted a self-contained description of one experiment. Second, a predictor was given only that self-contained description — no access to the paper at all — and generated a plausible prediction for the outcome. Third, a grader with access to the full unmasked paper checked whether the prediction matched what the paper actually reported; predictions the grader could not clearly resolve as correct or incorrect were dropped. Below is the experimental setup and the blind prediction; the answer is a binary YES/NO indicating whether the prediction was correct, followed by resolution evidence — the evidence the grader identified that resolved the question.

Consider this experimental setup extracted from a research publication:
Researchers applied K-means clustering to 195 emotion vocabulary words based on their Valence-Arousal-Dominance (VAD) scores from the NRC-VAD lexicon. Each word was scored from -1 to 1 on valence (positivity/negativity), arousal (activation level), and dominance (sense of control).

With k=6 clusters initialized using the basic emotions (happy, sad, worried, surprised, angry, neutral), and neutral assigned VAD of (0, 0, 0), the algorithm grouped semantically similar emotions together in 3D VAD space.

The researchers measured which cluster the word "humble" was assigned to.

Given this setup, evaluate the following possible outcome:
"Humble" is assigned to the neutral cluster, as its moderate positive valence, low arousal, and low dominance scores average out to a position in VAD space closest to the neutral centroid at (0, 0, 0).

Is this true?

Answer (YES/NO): YES